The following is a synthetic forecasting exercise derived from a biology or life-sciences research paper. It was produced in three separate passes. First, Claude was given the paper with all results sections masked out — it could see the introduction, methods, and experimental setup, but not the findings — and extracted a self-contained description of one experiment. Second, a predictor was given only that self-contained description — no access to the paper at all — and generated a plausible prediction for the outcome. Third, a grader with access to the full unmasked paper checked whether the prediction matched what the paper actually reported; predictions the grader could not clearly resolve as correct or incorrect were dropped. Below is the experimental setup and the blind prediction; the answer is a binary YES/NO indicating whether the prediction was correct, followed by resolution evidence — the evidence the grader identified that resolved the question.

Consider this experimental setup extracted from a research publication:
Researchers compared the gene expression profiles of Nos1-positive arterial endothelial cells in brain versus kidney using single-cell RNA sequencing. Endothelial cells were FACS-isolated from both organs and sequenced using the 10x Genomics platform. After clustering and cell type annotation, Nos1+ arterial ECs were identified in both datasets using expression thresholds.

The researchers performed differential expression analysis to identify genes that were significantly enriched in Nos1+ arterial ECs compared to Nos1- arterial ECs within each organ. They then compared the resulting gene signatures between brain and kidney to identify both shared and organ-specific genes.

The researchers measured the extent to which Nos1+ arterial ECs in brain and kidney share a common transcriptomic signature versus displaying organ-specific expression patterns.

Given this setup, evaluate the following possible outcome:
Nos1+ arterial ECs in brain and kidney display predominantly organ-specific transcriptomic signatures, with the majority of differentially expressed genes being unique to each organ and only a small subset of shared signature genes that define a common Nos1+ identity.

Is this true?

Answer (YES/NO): NO